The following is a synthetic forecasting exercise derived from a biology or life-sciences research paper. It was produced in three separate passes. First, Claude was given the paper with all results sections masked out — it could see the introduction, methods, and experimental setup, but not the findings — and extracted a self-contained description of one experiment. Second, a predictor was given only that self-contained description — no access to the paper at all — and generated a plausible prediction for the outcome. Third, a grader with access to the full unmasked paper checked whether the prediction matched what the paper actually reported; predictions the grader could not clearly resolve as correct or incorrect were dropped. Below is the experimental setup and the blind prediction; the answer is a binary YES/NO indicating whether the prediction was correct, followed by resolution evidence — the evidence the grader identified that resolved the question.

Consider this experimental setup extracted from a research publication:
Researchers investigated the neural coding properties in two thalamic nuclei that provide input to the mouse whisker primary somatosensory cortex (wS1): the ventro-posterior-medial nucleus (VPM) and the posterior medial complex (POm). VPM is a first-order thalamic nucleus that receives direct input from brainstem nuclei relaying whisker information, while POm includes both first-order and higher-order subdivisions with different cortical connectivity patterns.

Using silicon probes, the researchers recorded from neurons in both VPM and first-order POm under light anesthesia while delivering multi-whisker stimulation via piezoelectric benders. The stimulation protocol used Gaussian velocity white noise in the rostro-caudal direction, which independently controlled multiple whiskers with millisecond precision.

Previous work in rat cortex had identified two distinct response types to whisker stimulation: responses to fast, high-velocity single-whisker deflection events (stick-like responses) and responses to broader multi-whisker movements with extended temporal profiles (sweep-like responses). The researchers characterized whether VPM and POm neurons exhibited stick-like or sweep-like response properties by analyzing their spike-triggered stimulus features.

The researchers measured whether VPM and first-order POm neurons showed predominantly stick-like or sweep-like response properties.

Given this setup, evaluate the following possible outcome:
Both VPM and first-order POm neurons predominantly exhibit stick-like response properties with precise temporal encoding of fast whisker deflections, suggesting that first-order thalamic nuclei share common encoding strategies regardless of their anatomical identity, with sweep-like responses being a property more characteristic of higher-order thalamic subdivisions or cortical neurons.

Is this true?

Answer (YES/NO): YES